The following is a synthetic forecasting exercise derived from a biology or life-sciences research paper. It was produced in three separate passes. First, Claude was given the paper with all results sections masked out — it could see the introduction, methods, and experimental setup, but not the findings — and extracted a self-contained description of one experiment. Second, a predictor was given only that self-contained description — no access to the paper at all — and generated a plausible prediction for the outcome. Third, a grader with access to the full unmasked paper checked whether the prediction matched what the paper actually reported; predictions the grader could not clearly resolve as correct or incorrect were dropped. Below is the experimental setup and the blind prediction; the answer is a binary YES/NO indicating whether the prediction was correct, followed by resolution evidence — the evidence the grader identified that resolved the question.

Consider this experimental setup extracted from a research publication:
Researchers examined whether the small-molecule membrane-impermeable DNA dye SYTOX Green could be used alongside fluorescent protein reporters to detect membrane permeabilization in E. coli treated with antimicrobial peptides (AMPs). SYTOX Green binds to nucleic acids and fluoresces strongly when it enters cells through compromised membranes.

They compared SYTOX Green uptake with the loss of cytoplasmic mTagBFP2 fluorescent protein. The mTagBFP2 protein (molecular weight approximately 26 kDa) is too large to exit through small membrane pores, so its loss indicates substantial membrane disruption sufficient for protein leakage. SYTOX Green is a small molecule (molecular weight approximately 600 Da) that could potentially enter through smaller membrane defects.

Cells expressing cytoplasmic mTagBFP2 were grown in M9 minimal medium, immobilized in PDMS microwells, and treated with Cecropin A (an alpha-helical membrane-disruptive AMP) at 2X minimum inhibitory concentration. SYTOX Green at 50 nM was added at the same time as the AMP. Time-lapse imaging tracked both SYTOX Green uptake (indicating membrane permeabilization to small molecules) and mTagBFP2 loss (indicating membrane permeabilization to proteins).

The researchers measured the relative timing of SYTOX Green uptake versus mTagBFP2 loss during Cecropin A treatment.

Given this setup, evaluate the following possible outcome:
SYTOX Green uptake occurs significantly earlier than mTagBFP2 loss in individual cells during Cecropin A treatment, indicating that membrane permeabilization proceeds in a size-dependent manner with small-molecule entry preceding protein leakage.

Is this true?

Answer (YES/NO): NO